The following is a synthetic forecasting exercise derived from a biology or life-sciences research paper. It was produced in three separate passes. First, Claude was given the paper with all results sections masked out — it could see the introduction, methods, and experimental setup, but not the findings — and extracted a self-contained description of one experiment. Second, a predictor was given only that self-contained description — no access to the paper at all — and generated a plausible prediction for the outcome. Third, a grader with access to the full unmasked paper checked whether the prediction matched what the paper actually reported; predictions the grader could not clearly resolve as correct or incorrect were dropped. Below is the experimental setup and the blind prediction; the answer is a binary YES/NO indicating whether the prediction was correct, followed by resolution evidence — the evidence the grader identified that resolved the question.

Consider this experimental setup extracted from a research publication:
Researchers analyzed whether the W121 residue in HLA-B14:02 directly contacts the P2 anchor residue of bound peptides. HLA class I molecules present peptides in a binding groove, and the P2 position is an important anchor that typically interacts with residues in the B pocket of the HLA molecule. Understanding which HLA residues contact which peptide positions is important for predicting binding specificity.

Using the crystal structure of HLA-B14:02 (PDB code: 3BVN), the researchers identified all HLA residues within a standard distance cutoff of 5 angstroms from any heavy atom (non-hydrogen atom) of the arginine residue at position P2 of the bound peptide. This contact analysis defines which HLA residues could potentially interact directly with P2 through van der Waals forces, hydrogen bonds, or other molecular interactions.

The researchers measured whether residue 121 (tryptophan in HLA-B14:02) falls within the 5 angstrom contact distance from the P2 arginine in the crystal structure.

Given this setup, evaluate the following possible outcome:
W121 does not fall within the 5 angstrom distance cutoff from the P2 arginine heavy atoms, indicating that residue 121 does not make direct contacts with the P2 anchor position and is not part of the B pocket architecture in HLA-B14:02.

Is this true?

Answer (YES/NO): YES